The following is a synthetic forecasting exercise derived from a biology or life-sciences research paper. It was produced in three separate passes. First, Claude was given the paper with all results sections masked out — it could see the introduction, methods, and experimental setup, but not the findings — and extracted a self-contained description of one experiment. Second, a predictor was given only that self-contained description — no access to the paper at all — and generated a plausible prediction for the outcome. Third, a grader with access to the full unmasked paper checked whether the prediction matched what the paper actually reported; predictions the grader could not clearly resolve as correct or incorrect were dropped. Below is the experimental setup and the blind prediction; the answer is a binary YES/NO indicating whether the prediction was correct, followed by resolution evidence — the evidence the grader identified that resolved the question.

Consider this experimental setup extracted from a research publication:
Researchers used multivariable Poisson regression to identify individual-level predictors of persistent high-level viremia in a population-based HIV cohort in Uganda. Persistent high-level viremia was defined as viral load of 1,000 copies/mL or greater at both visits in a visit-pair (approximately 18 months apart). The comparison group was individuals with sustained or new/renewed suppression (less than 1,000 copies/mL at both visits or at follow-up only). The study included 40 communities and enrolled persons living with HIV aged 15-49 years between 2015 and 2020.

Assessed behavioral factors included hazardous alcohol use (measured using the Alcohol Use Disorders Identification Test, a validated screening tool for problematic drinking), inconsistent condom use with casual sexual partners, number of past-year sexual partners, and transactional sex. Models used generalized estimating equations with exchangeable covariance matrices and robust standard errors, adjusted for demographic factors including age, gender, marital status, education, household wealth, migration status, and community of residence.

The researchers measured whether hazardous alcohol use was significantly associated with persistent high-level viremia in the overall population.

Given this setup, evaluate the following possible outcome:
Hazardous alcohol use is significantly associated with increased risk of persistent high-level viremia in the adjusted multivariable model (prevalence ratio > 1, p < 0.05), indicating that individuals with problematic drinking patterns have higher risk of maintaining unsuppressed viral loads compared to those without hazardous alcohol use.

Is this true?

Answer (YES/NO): YES